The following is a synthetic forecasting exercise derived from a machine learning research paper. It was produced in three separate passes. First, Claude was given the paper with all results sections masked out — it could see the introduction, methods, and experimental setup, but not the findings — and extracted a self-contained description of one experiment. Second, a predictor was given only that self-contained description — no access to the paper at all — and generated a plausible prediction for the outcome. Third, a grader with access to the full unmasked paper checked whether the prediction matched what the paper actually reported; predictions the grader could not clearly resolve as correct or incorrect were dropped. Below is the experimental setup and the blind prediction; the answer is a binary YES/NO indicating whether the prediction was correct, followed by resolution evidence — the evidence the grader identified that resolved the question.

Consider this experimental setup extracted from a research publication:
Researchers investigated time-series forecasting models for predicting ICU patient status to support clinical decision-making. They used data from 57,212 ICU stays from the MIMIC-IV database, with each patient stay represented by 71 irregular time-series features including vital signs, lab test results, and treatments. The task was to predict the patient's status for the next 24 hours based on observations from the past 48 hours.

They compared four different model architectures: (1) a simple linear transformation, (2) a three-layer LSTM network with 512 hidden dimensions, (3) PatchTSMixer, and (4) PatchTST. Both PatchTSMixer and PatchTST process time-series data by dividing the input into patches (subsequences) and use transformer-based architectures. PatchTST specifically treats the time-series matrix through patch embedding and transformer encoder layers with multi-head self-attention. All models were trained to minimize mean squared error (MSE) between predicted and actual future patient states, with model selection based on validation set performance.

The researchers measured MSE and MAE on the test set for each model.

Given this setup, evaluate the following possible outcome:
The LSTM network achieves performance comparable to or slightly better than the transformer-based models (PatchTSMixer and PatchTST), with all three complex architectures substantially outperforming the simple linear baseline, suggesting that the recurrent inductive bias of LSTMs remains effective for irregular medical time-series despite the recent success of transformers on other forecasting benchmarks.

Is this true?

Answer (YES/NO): NO